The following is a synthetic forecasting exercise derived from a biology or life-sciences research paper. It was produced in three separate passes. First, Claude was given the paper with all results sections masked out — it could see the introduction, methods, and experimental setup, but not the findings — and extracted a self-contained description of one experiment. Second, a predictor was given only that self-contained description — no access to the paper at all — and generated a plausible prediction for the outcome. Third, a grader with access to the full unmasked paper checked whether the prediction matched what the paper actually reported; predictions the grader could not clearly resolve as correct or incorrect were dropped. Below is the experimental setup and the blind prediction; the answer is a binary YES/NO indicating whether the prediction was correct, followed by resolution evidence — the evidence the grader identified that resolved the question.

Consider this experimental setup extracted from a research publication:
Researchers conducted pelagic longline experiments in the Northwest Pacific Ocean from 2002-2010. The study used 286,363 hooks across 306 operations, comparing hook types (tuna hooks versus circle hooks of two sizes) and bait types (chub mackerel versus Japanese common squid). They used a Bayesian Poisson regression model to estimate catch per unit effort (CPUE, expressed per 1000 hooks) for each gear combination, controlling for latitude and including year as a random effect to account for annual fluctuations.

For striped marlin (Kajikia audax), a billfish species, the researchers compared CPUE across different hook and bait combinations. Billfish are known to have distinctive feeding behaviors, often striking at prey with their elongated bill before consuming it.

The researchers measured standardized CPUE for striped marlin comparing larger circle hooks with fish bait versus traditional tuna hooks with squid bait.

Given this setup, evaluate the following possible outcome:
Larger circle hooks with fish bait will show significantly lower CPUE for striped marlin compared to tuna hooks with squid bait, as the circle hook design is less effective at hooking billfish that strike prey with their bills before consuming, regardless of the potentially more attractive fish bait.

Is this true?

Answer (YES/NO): NO